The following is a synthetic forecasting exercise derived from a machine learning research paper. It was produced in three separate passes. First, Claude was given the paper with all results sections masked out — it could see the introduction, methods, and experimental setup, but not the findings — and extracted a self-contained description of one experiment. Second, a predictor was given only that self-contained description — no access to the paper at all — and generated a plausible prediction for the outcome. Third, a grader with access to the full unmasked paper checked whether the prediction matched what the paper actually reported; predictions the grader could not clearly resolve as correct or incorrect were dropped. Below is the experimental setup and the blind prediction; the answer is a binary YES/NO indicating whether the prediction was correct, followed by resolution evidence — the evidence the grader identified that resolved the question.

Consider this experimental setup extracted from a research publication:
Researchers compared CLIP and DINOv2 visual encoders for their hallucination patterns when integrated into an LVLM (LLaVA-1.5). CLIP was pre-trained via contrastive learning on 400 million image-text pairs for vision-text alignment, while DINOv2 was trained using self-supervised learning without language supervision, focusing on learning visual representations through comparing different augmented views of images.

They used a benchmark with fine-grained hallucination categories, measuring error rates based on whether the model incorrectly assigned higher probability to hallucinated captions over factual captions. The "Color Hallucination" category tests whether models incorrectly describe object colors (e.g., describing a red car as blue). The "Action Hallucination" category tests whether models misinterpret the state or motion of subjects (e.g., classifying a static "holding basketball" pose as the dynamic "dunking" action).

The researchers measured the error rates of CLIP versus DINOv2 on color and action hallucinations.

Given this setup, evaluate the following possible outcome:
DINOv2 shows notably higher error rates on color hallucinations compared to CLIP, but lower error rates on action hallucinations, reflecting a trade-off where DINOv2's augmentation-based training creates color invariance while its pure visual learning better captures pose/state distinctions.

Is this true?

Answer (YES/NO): NO